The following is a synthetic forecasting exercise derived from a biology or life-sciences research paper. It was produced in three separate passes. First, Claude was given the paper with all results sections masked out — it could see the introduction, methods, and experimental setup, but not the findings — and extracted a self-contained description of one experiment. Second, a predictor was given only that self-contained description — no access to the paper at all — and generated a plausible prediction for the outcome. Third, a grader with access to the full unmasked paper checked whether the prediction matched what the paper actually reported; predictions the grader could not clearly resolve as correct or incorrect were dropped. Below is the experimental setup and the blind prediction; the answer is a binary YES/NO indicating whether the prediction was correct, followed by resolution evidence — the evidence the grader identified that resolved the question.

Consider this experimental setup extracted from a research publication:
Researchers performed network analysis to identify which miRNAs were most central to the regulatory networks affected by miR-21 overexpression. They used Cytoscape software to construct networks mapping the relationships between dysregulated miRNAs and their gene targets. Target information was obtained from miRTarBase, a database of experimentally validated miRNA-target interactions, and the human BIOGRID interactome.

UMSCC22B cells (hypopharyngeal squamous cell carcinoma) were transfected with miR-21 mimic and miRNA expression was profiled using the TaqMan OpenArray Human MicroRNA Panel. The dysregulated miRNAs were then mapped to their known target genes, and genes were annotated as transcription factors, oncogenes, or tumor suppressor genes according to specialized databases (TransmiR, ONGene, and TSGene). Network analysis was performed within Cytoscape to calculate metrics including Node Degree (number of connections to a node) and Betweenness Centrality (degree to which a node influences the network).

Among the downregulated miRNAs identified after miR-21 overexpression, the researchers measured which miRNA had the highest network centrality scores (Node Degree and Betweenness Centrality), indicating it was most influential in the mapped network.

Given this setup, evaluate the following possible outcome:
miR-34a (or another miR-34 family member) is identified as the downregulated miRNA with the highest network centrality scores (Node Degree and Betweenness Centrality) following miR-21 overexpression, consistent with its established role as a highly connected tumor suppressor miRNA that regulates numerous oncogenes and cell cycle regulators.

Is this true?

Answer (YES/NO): NO